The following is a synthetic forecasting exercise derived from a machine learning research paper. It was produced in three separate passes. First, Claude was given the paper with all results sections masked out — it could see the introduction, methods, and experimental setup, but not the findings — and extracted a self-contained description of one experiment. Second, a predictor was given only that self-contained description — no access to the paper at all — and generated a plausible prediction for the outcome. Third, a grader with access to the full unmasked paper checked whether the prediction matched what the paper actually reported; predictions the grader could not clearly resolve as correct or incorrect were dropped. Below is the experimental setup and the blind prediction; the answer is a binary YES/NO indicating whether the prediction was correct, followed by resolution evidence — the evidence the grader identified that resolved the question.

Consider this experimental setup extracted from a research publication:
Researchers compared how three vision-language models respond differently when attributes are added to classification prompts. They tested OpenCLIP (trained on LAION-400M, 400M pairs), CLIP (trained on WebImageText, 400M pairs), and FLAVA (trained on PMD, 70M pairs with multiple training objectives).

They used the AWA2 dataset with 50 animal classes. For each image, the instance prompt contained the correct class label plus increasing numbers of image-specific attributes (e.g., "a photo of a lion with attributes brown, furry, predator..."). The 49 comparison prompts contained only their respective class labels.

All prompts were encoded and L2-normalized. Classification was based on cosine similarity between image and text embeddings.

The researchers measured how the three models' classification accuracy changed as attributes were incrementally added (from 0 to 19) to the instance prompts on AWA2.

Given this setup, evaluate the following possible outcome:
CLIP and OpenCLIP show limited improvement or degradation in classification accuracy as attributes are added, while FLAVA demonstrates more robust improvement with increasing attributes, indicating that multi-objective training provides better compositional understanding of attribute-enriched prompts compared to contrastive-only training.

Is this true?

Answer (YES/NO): NO